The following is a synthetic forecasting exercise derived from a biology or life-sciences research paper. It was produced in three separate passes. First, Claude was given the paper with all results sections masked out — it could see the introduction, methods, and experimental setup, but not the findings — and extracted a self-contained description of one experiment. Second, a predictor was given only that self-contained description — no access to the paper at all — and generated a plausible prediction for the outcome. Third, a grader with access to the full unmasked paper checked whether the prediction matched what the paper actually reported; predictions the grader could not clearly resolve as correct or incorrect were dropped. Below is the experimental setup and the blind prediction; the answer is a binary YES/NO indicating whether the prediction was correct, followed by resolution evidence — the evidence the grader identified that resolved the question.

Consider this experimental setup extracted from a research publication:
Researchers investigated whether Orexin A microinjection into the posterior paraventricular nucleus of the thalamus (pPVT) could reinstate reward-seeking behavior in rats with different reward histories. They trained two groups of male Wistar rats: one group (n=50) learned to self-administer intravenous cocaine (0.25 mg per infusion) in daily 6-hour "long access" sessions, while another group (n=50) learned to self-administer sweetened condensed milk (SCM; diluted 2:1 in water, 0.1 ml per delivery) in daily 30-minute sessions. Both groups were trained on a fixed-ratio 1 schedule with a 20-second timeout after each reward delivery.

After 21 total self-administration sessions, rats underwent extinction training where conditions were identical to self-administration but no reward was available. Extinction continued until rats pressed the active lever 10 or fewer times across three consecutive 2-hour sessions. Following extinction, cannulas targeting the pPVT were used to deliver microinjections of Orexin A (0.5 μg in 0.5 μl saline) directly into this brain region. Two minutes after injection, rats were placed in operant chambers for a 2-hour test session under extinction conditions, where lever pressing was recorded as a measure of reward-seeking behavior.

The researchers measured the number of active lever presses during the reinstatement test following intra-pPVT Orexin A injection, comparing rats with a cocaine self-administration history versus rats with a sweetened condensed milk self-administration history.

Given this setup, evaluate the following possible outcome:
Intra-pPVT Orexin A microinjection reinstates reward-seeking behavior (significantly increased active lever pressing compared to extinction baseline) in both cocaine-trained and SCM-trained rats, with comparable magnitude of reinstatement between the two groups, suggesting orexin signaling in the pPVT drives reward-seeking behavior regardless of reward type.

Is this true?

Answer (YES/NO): NO